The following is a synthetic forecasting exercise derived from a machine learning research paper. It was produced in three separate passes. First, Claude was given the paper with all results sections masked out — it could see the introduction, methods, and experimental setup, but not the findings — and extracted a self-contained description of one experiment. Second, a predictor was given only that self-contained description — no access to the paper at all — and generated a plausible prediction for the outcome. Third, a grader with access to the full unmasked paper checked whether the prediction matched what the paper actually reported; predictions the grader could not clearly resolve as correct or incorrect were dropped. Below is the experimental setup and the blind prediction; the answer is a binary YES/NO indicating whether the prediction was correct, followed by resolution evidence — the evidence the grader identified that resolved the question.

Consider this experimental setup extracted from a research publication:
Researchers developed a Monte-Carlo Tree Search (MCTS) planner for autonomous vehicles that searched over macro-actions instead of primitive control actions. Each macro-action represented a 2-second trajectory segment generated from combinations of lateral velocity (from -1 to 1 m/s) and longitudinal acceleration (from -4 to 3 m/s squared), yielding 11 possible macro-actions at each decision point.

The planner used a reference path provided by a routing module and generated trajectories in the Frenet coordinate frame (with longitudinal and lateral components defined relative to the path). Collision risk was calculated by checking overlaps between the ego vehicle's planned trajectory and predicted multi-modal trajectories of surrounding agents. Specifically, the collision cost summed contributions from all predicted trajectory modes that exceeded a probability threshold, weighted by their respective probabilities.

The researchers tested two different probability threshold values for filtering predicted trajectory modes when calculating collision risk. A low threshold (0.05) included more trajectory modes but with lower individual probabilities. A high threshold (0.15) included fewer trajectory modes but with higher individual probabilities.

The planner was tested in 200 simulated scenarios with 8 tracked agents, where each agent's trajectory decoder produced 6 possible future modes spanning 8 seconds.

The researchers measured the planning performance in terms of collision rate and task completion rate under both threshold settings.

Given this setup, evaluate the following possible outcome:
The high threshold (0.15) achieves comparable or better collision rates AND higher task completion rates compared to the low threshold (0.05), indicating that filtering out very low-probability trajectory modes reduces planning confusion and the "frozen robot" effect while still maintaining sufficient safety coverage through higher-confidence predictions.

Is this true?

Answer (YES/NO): NO